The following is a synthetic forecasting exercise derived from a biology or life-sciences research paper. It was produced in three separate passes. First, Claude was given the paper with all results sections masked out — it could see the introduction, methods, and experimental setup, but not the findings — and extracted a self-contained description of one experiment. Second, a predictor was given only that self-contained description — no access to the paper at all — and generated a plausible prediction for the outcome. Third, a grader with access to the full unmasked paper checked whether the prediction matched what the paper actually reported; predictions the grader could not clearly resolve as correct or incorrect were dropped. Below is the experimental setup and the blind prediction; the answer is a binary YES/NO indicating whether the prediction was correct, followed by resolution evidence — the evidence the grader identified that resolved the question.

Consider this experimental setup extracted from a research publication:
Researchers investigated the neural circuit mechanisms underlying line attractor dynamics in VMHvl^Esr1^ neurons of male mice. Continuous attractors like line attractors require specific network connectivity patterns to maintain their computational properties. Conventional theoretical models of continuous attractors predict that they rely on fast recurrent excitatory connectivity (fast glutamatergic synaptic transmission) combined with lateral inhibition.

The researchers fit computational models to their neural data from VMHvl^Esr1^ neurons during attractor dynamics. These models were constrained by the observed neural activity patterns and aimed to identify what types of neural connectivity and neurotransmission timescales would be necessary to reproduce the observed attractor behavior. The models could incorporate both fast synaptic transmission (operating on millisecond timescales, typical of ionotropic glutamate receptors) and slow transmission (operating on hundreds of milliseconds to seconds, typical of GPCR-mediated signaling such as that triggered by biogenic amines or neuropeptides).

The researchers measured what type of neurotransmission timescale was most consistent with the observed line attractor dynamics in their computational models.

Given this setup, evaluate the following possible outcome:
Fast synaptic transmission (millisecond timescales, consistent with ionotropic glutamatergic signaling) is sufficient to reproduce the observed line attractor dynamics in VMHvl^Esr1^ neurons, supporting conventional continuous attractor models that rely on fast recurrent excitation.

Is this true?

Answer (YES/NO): NO